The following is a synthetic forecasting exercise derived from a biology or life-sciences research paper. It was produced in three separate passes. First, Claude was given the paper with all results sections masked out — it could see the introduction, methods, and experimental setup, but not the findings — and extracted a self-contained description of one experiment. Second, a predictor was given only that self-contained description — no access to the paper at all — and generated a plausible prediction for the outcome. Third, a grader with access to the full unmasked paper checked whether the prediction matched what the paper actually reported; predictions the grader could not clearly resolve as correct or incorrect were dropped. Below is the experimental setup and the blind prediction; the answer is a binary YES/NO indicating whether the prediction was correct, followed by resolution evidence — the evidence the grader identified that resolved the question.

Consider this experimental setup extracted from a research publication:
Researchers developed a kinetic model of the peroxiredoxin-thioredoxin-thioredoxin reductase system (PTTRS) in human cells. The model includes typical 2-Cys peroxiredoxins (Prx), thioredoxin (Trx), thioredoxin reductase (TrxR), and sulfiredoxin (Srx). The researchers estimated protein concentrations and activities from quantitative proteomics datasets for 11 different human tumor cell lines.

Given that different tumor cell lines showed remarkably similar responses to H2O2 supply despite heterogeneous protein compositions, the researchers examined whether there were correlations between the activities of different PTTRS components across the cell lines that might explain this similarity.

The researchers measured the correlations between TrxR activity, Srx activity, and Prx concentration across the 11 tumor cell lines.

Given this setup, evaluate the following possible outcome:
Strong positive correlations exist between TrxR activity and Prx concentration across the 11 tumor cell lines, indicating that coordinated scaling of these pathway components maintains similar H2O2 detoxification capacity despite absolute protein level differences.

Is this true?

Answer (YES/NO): NO